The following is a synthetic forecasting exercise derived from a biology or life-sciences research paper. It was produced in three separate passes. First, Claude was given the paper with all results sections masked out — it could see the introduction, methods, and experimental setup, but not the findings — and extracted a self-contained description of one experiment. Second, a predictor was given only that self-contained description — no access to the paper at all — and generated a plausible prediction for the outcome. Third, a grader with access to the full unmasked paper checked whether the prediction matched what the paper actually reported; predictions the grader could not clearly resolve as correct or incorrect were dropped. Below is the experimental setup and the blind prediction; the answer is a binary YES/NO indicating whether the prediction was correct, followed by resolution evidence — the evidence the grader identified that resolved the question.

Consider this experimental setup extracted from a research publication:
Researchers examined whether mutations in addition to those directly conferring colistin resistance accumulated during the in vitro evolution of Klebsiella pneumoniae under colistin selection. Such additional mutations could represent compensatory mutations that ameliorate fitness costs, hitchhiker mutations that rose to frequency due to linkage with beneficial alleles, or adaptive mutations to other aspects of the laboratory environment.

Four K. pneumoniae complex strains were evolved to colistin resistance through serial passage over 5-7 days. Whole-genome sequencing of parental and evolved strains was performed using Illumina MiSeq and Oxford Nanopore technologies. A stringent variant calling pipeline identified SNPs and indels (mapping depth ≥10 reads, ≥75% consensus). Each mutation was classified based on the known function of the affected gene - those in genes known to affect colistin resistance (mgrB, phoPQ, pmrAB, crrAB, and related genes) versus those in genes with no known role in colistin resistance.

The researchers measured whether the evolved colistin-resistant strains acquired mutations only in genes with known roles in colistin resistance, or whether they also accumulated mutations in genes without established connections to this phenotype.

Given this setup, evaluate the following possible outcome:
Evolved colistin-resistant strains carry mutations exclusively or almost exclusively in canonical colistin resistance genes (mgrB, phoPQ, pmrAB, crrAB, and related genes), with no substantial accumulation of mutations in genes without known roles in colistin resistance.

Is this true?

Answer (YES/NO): NO